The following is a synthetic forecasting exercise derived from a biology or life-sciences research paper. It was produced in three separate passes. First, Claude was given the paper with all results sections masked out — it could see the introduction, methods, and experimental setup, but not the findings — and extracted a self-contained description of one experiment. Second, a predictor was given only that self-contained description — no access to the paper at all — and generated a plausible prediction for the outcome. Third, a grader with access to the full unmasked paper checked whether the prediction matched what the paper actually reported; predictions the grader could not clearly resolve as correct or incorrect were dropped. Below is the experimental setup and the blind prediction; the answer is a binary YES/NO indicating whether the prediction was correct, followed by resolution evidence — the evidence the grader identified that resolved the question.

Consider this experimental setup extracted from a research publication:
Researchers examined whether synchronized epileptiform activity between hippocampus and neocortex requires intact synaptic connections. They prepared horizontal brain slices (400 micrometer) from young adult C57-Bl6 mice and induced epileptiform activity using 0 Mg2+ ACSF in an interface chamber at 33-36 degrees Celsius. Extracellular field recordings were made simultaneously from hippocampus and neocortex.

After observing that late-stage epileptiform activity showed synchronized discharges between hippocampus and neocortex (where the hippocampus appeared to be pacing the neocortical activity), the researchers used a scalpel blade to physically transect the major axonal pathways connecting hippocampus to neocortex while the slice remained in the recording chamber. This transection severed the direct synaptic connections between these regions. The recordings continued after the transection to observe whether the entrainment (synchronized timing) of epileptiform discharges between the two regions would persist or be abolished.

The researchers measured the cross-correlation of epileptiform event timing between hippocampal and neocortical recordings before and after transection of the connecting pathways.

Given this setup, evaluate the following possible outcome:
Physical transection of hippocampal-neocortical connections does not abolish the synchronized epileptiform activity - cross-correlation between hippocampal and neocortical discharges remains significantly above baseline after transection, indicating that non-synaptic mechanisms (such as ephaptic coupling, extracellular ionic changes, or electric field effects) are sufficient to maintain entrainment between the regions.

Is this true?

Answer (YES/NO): YES